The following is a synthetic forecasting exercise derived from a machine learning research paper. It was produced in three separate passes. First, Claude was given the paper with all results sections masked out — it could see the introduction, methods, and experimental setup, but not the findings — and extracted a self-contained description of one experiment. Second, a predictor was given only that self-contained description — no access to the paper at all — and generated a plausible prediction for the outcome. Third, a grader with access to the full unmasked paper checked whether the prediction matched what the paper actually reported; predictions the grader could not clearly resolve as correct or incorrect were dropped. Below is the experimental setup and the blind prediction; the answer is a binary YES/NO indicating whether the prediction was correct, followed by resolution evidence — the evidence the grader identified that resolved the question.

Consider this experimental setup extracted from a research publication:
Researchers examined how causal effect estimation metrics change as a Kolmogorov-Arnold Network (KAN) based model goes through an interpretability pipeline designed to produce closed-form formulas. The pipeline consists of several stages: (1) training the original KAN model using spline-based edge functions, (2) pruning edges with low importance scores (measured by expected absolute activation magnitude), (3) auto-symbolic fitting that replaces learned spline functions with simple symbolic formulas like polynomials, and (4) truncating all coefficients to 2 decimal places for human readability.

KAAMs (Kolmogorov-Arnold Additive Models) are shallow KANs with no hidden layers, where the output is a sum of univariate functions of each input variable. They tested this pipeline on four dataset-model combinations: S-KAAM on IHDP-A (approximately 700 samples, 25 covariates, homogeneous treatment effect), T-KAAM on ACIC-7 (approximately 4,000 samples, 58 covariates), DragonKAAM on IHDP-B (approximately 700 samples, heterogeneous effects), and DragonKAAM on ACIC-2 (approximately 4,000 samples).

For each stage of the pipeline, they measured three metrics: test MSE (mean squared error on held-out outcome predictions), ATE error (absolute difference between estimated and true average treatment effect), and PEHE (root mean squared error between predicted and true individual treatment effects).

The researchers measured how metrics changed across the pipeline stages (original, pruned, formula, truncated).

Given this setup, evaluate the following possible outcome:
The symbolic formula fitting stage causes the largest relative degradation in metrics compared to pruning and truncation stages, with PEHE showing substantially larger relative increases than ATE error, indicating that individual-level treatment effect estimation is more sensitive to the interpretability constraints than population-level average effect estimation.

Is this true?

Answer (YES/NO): NO